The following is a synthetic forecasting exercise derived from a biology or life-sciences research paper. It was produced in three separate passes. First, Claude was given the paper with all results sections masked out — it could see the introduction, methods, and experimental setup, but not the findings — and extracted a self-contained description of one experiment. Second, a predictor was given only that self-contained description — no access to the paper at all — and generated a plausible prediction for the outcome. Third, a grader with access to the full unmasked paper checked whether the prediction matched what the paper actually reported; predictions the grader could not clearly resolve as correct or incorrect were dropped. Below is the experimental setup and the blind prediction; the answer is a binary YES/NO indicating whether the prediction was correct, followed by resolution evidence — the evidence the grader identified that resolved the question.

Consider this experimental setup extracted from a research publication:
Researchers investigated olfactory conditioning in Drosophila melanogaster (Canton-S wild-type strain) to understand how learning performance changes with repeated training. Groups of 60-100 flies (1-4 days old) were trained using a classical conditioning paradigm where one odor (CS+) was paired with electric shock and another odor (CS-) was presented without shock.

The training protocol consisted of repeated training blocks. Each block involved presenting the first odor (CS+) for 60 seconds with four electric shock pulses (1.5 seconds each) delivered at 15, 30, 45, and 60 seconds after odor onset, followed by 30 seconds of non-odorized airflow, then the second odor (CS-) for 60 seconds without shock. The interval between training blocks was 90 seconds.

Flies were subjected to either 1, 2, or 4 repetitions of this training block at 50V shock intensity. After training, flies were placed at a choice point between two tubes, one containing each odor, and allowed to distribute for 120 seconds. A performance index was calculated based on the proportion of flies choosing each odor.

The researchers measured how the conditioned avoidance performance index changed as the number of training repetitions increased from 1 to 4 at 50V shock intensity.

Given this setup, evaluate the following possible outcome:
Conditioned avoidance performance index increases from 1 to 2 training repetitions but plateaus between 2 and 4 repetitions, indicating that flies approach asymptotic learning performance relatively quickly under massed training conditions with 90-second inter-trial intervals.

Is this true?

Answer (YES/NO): YES